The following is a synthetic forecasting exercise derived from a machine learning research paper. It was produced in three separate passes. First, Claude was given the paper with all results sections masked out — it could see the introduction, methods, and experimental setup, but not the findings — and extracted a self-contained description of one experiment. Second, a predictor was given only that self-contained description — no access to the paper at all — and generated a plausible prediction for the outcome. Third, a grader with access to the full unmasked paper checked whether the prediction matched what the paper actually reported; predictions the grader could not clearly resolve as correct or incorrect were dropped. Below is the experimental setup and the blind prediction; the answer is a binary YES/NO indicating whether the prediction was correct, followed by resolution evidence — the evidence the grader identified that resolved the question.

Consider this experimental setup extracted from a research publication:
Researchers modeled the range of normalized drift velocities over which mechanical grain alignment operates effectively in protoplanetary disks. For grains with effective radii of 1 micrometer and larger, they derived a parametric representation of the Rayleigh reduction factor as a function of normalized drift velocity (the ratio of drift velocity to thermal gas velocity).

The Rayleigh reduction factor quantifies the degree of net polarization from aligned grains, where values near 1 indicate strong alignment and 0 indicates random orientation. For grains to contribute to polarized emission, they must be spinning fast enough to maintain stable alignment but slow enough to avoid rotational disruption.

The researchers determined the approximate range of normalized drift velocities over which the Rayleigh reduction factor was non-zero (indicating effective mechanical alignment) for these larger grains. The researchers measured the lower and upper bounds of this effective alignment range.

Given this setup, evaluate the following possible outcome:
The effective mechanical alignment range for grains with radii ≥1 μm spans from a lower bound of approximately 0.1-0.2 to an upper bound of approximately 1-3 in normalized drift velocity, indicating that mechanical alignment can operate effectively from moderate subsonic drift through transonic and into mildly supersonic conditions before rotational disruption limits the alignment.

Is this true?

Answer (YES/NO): NO